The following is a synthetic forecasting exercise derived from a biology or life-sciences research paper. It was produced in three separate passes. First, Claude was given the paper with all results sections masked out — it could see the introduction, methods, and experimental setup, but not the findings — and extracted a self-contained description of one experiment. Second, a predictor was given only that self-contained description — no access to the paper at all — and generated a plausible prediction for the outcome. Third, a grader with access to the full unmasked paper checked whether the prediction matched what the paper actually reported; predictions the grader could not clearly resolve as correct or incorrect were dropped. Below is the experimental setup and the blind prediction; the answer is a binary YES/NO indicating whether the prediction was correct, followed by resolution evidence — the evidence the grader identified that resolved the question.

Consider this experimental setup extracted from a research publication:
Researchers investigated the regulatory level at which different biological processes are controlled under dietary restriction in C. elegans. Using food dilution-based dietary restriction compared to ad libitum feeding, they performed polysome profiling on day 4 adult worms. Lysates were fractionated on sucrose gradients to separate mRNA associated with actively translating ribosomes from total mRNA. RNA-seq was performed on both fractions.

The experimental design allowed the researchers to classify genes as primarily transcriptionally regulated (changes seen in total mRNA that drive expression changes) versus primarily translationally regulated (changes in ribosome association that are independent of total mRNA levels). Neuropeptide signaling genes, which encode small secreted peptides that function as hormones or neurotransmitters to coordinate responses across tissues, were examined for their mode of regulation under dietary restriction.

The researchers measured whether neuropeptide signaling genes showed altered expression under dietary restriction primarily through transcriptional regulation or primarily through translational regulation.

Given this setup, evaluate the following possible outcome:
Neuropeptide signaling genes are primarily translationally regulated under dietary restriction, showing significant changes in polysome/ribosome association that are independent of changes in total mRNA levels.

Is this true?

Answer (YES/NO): YES